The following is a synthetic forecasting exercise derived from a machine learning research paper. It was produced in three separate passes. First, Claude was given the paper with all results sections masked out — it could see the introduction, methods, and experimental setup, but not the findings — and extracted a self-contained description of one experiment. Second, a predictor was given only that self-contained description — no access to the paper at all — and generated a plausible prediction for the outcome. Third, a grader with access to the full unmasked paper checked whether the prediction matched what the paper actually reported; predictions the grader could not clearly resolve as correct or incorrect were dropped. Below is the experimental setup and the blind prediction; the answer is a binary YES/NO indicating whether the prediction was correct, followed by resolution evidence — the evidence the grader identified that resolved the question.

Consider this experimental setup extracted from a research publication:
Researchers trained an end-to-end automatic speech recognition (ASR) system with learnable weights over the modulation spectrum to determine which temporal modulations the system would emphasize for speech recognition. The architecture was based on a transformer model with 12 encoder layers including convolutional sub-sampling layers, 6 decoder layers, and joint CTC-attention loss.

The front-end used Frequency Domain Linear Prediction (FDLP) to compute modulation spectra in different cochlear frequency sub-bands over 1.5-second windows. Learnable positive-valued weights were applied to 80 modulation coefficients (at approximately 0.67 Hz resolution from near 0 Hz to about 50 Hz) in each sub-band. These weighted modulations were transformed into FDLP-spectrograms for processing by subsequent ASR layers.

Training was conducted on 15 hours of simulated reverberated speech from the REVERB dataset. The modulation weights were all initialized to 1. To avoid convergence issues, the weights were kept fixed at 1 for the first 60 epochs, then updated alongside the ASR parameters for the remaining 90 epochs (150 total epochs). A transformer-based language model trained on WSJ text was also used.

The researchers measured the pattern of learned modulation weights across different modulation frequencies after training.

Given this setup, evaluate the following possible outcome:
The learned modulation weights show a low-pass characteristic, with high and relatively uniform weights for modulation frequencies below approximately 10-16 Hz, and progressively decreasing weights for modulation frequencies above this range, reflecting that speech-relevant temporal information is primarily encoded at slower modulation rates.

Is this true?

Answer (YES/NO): NO